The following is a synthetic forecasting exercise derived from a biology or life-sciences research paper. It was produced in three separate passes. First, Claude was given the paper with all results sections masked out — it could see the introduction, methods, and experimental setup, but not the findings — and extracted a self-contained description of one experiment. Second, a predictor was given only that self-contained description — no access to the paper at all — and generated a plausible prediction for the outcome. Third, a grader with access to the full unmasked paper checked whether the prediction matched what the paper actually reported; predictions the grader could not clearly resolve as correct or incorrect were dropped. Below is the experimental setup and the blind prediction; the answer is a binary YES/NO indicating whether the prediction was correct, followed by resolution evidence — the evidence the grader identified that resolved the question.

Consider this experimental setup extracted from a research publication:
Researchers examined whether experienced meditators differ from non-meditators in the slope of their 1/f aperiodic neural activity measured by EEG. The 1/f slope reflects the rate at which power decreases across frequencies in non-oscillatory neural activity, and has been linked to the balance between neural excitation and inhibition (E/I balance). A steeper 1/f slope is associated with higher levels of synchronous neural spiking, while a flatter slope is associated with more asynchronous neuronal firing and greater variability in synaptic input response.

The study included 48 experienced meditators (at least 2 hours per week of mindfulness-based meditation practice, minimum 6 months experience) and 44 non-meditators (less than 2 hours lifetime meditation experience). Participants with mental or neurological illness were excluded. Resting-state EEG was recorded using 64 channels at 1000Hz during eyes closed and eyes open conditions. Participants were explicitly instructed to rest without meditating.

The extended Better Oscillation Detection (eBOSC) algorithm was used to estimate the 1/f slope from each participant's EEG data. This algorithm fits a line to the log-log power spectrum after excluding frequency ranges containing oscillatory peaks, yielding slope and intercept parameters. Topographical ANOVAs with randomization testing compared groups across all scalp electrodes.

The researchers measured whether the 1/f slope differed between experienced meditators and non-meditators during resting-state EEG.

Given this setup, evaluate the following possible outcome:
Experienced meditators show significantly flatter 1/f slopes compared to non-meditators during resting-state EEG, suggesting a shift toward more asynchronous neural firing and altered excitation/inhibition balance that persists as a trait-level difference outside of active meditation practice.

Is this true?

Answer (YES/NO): NO